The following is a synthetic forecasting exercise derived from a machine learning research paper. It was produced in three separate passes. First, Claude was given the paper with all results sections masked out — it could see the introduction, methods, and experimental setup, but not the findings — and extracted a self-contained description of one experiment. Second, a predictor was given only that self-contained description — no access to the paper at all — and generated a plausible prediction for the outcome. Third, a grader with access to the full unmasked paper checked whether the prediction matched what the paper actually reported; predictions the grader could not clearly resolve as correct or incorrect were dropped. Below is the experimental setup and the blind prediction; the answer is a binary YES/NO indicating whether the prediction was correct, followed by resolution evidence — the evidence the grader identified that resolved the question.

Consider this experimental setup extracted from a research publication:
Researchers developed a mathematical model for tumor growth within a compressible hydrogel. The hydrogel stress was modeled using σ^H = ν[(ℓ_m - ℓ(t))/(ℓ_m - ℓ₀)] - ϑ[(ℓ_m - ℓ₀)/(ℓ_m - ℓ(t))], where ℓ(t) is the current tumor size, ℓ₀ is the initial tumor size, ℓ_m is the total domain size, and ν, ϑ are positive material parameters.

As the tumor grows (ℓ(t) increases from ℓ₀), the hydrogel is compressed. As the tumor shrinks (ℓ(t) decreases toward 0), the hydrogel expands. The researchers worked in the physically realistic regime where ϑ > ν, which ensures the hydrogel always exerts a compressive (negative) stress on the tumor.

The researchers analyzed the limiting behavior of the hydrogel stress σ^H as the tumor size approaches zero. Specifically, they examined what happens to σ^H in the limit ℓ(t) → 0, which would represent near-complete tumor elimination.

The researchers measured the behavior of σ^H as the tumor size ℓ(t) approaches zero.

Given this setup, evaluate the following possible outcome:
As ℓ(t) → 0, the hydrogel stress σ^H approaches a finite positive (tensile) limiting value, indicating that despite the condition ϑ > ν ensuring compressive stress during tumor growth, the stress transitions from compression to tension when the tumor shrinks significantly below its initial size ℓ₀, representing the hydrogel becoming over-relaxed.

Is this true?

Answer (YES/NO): NO